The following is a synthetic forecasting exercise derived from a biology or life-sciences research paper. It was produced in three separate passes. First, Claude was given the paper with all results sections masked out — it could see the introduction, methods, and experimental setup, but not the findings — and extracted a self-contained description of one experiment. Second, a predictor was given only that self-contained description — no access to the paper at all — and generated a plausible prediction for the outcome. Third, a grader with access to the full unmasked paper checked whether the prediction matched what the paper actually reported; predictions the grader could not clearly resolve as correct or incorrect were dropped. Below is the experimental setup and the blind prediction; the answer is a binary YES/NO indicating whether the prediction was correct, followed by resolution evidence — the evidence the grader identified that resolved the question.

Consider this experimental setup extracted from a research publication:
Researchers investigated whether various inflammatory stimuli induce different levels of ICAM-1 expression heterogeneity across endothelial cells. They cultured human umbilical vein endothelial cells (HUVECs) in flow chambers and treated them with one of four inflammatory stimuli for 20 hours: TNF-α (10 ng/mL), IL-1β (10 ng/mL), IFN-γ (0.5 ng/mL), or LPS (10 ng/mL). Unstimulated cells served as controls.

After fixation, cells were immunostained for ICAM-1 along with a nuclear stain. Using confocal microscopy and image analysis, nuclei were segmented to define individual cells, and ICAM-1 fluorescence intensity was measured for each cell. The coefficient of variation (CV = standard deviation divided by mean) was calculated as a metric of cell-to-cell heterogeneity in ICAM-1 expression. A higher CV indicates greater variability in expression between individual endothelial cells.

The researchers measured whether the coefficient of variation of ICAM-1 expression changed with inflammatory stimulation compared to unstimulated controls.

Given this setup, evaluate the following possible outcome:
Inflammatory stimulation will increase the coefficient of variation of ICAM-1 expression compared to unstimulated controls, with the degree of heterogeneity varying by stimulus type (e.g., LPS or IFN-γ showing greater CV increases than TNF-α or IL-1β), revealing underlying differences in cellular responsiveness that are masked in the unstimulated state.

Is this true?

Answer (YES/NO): NO